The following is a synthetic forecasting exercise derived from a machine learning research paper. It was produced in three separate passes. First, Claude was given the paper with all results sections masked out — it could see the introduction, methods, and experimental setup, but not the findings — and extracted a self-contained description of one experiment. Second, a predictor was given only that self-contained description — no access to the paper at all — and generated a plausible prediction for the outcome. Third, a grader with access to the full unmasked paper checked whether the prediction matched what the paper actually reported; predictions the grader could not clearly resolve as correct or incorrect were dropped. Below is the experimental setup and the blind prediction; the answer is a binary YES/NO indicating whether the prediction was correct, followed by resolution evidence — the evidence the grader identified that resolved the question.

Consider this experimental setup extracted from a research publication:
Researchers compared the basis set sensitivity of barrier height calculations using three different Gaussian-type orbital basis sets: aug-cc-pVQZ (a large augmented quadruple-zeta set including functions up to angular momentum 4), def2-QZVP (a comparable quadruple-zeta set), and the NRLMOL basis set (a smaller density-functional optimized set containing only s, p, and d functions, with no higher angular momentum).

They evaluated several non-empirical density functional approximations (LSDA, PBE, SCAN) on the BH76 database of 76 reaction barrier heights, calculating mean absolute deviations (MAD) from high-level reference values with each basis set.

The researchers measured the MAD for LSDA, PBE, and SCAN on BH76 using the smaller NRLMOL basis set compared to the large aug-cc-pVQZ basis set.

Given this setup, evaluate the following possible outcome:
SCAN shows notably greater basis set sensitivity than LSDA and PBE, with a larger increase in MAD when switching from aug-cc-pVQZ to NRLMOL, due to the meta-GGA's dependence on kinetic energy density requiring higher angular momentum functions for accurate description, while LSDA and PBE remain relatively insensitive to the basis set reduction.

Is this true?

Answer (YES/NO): NO